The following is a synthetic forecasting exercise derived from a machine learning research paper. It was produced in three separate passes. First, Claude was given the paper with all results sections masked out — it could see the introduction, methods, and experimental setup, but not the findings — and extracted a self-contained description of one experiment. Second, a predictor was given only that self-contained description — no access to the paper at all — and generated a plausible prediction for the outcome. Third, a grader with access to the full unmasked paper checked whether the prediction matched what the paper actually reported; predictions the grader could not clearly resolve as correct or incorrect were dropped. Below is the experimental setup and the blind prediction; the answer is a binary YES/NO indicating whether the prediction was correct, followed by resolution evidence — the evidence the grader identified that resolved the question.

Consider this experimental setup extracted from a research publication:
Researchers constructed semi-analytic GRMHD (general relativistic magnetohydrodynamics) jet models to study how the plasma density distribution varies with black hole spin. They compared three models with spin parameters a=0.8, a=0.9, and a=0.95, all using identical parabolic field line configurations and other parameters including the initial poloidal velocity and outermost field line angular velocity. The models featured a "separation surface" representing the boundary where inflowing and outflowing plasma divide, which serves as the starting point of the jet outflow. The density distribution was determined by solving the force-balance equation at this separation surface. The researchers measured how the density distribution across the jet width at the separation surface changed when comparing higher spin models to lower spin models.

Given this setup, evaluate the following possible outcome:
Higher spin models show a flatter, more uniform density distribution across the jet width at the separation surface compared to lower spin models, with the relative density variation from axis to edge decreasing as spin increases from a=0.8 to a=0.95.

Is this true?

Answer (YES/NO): NO